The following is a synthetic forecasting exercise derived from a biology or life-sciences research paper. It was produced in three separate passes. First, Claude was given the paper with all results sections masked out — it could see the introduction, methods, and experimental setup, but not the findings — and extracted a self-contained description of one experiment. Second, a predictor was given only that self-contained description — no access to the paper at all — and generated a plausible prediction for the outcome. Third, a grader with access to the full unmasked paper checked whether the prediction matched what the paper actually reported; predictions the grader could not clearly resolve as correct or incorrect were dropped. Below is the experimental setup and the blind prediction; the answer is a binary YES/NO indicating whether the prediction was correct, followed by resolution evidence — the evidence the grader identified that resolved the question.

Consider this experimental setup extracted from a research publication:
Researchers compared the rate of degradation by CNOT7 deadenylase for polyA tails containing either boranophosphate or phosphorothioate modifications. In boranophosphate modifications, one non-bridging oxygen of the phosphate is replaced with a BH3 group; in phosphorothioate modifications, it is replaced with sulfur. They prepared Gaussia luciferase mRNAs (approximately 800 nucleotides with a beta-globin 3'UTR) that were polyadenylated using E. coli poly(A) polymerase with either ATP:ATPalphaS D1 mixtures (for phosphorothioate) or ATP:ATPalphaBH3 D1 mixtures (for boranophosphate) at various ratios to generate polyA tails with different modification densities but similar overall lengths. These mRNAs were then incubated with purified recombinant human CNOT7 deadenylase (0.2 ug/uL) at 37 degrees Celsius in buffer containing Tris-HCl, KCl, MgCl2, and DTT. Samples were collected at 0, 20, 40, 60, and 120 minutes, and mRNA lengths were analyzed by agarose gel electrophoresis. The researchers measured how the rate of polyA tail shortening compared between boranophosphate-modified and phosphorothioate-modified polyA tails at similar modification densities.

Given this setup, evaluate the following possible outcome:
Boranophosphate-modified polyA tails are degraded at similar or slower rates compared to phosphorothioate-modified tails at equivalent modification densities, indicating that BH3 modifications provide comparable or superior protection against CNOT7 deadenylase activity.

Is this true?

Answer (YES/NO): NO